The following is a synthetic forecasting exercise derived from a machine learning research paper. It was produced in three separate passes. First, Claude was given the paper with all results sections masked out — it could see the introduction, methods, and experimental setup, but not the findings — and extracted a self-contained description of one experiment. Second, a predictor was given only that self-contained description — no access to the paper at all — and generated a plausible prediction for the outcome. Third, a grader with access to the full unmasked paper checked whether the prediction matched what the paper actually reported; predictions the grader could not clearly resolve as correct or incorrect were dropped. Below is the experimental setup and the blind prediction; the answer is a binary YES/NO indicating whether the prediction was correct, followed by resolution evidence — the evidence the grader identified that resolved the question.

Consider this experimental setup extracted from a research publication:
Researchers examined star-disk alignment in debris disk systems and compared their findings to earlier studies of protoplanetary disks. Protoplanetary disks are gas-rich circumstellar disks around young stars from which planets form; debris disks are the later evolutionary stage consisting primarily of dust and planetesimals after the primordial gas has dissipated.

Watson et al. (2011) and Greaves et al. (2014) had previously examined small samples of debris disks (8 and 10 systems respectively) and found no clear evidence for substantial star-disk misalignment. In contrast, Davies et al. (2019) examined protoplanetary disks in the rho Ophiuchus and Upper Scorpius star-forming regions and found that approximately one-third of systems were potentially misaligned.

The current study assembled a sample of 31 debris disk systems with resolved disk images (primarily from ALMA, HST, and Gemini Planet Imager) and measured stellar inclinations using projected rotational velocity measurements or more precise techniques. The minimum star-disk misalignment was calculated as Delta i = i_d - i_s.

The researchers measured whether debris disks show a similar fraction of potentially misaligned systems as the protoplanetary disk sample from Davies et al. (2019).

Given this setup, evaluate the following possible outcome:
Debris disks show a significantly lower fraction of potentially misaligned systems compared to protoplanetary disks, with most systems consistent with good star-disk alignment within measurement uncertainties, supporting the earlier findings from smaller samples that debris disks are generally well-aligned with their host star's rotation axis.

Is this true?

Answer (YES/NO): NO